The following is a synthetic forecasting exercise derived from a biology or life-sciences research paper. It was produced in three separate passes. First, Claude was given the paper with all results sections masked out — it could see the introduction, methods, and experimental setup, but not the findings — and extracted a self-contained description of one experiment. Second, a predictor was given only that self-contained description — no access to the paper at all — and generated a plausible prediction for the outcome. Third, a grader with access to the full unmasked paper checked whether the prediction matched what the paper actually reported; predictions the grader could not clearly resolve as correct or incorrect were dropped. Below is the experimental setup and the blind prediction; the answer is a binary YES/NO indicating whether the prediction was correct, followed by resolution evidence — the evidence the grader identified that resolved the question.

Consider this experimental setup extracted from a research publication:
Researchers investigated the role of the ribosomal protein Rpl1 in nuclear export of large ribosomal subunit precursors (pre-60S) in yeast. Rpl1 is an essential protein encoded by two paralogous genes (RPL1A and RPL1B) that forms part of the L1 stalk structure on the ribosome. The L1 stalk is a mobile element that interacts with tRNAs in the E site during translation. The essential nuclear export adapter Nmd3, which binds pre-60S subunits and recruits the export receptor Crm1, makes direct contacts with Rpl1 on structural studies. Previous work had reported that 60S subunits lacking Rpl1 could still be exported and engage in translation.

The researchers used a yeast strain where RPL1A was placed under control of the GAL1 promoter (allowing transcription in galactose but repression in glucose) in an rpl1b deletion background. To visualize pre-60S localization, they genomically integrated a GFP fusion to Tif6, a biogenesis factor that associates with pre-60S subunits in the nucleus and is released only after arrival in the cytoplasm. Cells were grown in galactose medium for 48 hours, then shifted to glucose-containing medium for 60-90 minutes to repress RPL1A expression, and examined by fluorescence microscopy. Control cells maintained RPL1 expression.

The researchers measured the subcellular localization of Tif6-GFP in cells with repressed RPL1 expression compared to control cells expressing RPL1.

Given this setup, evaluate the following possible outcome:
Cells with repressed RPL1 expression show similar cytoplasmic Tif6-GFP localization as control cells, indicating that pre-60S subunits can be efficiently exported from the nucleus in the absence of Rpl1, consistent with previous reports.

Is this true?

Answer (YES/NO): NO